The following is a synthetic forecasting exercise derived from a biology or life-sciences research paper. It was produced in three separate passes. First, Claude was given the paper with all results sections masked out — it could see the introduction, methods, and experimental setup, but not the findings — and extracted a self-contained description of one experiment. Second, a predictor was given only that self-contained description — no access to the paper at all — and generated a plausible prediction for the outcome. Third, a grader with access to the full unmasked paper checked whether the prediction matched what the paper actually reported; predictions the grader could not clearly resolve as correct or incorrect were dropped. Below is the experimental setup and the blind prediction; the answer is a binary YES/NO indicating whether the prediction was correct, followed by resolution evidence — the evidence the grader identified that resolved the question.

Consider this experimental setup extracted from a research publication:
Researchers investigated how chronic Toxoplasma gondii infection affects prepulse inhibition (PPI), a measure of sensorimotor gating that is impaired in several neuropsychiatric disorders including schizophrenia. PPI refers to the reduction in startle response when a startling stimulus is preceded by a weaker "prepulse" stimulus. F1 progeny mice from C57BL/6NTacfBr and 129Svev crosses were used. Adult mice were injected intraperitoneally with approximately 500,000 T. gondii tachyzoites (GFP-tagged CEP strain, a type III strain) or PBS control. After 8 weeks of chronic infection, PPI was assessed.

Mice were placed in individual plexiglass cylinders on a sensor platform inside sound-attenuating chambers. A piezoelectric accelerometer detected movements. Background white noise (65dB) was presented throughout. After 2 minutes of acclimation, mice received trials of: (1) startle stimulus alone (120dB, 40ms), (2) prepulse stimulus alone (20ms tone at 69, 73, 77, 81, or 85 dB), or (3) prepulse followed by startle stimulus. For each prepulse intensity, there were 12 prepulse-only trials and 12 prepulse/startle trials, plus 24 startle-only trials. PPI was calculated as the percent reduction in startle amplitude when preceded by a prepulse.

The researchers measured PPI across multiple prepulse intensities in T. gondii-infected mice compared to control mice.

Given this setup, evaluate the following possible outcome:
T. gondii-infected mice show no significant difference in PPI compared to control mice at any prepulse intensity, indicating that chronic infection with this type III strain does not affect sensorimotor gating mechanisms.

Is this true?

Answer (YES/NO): NO